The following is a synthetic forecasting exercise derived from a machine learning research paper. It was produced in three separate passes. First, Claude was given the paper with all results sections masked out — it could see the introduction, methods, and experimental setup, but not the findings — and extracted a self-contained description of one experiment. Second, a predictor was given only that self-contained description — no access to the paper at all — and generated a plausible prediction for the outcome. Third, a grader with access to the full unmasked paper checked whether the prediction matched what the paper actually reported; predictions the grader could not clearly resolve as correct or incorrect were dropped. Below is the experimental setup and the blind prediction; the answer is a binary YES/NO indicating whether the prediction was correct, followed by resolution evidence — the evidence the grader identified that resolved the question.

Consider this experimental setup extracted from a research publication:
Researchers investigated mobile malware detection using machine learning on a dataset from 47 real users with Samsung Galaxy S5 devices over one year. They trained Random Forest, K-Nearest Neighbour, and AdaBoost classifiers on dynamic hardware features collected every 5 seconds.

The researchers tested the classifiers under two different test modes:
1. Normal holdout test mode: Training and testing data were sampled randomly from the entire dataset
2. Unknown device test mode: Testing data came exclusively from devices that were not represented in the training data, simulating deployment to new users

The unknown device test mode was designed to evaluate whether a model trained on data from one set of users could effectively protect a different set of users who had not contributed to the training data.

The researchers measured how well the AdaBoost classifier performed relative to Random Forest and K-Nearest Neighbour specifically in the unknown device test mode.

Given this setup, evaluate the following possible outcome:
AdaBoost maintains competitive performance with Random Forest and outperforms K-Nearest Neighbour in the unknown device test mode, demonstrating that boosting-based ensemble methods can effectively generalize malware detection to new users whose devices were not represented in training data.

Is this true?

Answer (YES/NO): YES